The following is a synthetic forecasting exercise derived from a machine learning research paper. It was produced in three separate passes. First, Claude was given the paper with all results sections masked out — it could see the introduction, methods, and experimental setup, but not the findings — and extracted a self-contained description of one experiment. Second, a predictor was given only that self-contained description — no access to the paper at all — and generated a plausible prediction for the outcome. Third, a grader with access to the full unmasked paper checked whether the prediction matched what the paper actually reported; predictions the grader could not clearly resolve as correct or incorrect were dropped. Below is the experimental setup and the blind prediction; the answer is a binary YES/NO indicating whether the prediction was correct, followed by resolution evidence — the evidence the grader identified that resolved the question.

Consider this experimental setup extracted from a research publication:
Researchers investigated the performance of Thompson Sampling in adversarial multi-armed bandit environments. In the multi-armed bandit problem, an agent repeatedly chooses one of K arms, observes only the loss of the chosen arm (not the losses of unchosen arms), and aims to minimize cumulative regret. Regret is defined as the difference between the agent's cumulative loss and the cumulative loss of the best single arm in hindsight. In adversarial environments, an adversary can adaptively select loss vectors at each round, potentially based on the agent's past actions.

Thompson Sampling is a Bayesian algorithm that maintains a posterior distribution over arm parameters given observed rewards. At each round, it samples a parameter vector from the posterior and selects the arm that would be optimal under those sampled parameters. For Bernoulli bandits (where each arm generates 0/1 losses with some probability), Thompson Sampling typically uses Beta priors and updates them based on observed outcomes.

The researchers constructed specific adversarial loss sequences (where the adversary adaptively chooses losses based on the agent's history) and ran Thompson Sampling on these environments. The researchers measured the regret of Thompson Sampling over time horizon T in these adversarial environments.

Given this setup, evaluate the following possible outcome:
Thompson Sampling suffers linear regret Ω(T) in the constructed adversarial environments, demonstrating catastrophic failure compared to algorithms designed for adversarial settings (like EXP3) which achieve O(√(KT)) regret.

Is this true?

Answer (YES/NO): NO